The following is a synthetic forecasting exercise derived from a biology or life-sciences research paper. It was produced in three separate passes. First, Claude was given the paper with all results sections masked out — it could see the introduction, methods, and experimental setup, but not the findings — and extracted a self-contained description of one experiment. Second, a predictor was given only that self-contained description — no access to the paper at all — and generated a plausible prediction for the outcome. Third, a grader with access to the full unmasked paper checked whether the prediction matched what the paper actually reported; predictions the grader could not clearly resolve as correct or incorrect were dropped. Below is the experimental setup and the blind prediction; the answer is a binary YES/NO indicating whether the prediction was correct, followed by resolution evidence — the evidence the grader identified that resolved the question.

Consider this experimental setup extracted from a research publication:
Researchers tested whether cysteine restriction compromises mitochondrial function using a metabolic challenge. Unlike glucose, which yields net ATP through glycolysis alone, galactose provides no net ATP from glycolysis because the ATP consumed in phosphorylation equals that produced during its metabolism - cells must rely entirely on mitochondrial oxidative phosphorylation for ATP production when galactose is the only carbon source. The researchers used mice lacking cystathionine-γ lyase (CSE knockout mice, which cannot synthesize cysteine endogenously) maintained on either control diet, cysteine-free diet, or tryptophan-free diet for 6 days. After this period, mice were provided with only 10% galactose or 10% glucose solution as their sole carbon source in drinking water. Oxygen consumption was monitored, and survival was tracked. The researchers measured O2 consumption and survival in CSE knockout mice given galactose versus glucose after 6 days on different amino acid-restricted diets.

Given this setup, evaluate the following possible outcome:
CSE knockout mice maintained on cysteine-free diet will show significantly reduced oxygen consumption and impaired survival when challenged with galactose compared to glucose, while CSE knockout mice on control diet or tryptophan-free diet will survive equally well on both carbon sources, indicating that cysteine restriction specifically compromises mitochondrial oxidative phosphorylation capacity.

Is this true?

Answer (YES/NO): YES